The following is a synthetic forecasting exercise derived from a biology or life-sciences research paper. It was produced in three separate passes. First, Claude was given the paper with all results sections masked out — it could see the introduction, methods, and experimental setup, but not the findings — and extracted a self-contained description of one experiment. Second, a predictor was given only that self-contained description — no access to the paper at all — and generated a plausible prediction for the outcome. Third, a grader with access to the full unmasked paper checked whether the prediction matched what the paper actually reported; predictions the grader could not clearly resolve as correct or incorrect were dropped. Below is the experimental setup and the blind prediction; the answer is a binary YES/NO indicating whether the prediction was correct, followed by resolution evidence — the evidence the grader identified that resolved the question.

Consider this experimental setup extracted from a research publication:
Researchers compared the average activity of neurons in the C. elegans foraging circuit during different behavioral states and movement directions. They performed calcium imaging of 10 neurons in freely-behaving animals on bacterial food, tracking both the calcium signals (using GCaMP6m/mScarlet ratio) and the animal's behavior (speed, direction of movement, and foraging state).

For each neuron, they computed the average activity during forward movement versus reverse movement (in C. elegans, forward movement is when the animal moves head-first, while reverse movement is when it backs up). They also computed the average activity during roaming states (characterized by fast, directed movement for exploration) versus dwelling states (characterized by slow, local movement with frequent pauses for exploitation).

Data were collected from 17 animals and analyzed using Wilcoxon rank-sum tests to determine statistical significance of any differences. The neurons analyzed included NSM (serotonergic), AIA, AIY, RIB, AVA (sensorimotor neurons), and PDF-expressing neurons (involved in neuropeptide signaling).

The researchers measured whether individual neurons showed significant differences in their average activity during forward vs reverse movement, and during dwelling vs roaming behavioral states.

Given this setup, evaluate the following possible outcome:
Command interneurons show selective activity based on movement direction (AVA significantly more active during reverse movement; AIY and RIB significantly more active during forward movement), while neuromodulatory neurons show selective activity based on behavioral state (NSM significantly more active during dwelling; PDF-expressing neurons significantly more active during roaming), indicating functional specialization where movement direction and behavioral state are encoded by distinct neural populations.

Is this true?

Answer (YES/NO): NO